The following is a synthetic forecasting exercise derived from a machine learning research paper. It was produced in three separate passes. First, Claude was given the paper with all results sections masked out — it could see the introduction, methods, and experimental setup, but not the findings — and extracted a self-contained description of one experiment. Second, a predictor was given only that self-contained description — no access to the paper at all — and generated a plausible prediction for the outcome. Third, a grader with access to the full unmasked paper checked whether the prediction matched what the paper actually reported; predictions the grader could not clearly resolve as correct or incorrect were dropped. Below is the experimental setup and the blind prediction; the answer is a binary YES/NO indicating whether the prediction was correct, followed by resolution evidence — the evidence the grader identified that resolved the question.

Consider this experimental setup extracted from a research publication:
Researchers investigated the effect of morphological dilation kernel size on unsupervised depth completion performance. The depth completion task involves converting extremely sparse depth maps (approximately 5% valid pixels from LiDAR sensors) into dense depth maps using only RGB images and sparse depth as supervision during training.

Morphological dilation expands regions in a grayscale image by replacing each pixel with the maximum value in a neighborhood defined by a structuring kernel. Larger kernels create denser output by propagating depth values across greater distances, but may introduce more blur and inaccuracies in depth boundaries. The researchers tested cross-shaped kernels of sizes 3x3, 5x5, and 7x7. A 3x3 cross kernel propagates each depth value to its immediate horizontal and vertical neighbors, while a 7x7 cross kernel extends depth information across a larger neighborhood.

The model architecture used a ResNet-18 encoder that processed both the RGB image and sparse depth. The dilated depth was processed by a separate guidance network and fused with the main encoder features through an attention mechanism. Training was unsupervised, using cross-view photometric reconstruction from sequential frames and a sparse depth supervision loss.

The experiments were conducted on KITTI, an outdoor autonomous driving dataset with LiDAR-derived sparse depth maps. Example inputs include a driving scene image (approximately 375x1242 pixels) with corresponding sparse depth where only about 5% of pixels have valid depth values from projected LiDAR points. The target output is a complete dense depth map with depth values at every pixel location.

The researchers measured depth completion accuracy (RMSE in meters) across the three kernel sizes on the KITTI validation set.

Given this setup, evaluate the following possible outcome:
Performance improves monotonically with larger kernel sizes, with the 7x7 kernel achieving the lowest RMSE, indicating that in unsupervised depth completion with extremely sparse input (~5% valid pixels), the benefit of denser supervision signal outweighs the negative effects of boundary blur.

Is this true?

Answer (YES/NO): NO